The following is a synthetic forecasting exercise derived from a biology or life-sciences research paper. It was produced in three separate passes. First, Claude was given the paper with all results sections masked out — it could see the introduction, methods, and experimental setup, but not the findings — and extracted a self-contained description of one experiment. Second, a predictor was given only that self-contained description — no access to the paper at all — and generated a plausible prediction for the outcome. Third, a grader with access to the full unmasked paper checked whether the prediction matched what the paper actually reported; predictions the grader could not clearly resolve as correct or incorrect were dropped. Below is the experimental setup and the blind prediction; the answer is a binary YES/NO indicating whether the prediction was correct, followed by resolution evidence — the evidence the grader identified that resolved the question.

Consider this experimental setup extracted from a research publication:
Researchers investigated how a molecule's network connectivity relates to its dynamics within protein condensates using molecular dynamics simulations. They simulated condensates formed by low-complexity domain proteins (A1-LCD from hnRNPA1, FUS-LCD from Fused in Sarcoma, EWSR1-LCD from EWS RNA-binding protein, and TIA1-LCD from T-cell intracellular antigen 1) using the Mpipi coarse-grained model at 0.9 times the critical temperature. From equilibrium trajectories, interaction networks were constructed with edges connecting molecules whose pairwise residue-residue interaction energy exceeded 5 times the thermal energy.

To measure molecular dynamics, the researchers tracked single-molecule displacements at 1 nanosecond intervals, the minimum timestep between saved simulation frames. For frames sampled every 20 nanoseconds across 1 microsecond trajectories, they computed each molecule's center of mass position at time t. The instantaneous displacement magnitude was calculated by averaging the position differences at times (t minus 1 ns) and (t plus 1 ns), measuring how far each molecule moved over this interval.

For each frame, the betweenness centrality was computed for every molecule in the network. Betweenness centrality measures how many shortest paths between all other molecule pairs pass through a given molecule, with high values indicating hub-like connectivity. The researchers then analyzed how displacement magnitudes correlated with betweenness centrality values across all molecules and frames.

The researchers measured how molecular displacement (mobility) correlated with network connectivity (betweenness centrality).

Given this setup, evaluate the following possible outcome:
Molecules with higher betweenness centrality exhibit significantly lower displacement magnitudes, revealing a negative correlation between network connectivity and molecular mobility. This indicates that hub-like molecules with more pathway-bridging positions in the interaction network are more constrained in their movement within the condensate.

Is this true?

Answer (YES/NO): YES